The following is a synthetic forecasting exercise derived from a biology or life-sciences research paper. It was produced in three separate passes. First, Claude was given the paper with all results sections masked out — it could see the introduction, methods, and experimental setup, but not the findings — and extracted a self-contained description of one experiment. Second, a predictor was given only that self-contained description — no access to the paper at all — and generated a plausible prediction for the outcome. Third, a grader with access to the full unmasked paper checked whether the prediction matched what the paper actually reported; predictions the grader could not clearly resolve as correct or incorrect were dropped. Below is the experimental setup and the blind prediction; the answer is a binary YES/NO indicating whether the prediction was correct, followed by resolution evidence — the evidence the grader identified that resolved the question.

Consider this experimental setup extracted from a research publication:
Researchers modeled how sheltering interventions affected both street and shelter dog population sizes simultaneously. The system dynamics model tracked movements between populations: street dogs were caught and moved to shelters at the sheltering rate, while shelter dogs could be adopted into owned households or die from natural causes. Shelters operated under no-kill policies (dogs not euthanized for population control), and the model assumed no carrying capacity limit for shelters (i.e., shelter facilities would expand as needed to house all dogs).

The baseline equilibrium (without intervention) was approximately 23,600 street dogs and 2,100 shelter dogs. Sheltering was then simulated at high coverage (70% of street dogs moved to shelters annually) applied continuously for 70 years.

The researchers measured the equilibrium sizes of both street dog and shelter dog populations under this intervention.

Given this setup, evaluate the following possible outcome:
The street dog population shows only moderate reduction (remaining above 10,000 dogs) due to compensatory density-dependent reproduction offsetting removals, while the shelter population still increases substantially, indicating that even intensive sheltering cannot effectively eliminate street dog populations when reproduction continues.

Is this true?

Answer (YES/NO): NO